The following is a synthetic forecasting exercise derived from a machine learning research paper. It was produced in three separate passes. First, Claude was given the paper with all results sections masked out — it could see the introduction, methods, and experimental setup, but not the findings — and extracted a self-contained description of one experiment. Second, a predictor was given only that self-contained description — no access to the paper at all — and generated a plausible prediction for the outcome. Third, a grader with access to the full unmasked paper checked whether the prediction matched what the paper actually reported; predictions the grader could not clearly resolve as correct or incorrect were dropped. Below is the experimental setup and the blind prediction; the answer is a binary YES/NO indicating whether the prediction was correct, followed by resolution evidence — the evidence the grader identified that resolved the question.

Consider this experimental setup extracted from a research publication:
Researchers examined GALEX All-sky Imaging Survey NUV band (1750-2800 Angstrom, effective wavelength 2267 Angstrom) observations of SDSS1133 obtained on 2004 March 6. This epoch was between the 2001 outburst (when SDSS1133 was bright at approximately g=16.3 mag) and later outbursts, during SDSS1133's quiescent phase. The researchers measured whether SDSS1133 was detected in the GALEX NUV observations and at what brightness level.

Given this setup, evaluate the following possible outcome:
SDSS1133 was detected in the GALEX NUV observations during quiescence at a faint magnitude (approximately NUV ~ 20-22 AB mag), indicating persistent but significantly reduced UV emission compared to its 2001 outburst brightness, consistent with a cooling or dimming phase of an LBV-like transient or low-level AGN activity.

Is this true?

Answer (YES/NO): NO